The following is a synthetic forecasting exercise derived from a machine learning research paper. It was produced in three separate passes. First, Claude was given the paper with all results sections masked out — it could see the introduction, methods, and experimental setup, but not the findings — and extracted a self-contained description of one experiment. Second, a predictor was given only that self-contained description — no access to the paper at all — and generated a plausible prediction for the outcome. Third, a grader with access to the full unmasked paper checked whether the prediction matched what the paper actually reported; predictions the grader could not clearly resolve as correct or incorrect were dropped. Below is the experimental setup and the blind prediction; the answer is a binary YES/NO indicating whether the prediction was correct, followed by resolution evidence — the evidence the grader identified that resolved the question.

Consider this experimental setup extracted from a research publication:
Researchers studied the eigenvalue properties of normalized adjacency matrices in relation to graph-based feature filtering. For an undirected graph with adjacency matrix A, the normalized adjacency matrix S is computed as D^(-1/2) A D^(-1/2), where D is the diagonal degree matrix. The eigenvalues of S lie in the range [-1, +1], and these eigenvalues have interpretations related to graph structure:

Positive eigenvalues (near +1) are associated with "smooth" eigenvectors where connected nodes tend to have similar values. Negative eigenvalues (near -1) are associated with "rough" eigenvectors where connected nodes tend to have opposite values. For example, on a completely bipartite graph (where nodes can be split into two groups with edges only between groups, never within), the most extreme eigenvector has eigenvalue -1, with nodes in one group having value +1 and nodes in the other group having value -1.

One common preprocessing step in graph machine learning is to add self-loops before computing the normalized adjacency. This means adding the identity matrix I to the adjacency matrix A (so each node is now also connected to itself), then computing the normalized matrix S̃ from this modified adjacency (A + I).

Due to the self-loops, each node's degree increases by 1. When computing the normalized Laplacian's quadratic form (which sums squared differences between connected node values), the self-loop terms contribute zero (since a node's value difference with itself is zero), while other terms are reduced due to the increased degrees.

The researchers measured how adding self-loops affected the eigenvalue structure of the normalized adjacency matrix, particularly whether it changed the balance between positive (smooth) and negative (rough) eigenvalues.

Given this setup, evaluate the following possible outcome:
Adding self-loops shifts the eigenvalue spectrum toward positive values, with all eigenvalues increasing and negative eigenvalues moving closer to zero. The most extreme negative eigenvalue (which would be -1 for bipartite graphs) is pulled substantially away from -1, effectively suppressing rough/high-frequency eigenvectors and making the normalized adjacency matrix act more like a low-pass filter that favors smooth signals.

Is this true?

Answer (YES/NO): YES